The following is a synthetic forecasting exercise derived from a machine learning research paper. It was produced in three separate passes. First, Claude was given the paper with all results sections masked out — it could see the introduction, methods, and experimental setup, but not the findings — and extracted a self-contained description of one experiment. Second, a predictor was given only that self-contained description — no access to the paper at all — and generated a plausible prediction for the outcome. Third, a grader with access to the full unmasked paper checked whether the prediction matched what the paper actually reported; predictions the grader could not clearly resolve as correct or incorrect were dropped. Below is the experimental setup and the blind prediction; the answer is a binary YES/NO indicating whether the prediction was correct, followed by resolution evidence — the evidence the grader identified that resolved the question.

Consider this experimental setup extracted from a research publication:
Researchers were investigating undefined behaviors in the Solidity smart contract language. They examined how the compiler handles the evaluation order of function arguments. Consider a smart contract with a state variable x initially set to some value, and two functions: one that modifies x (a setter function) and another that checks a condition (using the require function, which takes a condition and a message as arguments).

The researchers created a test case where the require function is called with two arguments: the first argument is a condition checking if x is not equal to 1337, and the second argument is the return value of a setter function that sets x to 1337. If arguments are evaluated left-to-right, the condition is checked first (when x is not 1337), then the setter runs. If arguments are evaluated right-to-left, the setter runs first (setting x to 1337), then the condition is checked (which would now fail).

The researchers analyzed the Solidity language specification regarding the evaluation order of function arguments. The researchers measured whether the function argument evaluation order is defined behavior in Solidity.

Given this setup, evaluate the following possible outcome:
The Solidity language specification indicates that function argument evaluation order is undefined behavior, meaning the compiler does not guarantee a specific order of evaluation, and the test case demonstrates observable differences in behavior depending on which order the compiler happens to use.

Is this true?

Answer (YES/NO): YES